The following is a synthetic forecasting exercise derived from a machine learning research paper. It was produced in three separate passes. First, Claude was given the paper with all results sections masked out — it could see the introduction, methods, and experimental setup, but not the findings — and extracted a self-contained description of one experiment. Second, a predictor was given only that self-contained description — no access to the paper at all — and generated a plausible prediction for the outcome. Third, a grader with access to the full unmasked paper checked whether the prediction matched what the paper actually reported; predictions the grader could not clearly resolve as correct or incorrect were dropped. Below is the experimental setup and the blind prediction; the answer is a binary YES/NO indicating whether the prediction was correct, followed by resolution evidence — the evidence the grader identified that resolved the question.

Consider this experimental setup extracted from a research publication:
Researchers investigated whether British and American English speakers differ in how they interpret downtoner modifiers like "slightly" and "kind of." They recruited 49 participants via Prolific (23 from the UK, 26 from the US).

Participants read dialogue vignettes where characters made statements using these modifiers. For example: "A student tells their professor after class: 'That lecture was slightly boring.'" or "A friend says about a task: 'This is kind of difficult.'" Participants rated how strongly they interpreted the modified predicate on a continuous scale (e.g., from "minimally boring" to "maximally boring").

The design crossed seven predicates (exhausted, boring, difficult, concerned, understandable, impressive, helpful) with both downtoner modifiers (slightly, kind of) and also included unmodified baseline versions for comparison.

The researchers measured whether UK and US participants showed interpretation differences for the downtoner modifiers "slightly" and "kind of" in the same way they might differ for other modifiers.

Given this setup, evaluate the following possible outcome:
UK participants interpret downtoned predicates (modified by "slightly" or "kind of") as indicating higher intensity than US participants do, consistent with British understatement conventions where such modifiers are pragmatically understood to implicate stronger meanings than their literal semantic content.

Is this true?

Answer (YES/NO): NO